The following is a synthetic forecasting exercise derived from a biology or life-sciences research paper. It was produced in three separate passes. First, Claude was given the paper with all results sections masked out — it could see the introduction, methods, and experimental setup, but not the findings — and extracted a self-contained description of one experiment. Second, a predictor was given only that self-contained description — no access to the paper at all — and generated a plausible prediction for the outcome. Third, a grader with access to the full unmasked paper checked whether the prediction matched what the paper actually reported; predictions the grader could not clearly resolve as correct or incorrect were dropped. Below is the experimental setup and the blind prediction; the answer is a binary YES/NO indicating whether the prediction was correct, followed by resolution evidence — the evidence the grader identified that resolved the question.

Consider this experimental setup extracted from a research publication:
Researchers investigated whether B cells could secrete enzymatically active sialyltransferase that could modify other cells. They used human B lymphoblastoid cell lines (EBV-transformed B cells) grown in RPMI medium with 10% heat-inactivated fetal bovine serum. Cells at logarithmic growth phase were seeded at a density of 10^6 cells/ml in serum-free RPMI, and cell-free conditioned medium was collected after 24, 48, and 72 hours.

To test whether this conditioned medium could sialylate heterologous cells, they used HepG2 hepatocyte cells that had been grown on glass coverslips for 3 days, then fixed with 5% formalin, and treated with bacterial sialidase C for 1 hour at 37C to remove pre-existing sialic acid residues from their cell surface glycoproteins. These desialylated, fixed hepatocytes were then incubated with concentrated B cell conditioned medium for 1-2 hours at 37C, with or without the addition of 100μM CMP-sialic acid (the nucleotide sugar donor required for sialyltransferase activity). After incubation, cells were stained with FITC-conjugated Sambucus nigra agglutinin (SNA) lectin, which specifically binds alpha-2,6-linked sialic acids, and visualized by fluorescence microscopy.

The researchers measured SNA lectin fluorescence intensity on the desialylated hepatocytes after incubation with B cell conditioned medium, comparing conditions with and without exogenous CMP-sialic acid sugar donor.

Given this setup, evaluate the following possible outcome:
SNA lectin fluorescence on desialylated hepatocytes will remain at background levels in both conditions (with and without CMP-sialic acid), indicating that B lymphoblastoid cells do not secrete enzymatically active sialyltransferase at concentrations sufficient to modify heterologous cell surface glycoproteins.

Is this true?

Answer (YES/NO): NO